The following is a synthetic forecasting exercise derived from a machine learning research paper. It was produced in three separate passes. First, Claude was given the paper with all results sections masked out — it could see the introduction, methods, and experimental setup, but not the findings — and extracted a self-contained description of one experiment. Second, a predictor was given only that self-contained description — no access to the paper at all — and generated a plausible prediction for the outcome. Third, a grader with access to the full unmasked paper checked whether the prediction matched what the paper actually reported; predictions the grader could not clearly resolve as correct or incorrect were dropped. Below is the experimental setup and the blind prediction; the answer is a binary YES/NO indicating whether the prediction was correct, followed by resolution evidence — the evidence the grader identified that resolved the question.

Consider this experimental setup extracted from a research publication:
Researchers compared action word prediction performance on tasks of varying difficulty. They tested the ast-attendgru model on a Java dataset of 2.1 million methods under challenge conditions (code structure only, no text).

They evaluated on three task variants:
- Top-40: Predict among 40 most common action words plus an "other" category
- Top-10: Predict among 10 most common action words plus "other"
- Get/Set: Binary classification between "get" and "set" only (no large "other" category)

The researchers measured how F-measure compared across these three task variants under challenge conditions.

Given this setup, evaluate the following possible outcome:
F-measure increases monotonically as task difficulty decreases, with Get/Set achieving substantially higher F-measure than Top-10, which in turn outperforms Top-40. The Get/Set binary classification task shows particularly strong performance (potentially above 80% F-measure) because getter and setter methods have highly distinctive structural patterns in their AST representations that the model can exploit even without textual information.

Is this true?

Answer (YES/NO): YES